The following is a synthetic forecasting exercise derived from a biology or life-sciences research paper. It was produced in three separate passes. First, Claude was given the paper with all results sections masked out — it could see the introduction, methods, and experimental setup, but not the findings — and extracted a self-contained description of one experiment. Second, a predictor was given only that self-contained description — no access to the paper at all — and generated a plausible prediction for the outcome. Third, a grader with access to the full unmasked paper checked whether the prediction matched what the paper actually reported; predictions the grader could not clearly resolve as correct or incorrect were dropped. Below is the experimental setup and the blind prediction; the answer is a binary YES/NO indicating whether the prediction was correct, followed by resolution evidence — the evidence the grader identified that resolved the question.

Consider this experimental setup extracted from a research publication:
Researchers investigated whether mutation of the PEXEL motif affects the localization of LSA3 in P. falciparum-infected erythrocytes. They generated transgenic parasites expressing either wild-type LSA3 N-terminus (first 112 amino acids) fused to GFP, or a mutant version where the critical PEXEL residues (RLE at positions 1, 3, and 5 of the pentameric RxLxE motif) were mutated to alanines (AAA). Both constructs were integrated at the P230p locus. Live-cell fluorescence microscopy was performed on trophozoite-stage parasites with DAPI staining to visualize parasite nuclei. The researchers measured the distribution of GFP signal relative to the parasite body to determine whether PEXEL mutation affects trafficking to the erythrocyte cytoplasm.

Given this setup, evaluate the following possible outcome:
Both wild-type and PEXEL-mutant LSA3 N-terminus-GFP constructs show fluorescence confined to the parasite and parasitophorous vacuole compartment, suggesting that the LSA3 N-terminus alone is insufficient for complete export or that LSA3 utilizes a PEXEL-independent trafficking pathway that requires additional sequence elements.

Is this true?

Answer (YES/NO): NO